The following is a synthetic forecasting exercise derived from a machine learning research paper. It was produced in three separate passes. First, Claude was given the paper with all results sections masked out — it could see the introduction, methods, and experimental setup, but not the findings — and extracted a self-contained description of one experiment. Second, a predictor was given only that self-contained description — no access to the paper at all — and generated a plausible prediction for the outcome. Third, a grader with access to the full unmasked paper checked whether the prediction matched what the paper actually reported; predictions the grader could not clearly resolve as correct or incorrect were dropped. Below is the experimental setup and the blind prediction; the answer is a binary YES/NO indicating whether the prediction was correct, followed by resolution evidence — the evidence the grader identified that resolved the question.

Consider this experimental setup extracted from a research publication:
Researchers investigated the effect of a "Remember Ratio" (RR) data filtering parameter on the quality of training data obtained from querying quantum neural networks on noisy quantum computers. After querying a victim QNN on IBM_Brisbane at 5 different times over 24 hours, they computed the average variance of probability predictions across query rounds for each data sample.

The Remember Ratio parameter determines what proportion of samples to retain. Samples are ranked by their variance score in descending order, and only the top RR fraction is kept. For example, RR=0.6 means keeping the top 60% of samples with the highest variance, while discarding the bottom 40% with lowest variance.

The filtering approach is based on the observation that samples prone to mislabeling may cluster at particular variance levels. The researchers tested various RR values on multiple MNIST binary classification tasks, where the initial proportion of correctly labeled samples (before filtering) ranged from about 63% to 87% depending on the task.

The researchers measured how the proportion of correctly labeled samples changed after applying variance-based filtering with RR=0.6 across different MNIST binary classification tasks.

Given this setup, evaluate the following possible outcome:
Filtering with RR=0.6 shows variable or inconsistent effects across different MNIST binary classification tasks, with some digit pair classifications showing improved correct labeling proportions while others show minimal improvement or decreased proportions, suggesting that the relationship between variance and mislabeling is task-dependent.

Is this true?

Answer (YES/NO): NO